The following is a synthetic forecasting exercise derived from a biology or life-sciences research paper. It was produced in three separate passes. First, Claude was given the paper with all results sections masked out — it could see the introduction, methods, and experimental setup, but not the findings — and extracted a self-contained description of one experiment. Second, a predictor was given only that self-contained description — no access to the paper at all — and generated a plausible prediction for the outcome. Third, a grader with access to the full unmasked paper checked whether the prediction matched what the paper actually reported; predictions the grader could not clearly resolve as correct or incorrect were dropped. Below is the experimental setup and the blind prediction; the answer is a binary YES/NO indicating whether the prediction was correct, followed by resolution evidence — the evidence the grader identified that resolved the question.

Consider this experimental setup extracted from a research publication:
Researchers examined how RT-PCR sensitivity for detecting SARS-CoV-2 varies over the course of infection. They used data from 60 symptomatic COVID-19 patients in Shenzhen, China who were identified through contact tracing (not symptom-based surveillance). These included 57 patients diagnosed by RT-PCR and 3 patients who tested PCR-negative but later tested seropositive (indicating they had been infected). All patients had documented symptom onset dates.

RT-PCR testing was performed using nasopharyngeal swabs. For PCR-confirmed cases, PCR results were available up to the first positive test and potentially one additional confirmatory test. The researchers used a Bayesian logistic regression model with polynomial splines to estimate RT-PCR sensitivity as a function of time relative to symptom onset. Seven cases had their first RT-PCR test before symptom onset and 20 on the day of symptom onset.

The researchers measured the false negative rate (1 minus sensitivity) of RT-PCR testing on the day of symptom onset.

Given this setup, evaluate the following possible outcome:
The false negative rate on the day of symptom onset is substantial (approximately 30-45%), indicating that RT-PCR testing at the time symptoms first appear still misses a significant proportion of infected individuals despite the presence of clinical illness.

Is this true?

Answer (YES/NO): YES